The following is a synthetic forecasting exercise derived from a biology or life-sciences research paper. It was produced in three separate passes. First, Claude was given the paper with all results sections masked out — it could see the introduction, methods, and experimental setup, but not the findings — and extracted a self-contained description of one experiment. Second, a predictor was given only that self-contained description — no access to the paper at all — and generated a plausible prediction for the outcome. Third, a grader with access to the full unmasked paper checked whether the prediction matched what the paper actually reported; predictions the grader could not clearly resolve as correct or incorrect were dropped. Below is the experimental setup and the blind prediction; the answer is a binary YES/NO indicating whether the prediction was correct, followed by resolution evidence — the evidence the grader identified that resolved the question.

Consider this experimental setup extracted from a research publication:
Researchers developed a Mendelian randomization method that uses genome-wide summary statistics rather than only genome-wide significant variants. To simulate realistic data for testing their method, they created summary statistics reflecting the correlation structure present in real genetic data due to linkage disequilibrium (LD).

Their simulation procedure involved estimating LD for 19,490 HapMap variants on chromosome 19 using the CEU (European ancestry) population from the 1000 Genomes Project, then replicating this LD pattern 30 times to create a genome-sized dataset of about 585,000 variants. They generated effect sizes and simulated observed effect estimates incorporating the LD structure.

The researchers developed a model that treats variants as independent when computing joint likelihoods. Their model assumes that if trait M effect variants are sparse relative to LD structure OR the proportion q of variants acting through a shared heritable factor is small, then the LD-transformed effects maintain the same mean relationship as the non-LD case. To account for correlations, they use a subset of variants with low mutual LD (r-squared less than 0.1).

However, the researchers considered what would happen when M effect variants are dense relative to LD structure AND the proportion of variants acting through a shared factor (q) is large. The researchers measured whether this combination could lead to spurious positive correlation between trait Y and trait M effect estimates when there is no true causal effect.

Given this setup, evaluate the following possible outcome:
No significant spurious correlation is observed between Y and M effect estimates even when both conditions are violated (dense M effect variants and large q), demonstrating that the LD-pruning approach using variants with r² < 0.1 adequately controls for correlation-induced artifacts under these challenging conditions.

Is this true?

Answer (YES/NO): NO